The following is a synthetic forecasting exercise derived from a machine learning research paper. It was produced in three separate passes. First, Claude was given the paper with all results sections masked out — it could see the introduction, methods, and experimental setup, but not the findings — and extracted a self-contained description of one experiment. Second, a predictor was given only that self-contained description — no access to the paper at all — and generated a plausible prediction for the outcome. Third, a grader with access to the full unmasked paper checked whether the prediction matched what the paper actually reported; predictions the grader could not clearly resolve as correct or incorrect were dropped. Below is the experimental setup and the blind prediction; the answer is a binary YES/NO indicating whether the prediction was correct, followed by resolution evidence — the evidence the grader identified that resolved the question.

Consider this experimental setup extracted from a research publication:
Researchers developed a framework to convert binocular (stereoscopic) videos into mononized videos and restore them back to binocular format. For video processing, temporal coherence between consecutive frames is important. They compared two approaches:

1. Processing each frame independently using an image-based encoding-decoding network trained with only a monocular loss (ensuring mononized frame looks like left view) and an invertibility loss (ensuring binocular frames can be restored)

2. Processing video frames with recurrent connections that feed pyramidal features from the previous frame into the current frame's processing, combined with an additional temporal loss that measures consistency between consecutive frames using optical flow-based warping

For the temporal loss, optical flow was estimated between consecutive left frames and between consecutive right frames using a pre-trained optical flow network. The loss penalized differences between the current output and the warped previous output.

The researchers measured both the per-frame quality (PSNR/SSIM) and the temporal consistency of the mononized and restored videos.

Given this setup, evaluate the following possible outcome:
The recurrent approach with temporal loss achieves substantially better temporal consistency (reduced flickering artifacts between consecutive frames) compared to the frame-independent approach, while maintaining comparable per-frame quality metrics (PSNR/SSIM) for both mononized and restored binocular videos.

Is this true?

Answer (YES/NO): NO